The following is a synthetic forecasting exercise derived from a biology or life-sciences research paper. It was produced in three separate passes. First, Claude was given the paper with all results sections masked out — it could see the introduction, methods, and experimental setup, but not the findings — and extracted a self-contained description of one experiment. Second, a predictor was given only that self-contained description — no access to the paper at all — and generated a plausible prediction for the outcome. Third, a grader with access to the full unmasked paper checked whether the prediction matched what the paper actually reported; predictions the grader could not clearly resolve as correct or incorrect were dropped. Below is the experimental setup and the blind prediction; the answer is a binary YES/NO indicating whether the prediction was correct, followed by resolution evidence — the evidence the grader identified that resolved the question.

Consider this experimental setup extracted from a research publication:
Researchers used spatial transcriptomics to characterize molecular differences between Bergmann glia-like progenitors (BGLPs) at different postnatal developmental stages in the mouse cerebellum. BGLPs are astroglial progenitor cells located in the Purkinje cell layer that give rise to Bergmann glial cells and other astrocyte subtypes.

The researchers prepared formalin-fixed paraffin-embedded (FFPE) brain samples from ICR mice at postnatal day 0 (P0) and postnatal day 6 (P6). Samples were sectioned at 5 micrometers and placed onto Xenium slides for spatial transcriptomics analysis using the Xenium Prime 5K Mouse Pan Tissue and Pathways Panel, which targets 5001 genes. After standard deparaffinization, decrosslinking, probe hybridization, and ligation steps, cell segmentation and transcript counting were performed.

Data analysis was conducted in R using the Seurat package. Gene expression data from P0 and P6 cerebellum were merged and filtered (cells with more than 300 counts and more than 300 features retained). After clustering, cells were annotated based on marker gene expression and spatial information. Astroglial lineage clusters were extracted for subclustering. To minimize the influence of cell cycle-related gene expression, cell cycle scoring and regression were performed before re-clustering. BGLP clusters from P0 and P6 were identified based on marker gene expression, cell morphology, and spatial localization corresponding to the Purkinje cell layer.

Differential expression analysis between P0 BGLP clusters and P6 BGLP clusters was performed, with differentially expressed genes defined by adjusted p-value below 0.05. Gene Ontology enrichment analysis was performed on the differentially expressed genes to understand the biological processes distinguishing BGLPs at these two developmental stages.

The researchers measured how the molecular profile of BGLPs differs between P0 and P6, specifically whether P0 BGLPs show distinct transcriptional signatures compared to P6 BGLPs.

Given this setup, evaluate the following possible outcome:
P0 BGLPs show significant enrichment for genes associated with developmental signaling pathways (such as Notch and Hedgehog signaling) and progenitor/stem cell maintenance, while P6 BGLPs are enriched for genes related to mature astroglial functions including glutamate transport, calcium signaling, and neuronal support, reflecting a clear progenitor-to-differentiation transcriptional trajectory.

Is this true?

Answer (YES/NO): NO